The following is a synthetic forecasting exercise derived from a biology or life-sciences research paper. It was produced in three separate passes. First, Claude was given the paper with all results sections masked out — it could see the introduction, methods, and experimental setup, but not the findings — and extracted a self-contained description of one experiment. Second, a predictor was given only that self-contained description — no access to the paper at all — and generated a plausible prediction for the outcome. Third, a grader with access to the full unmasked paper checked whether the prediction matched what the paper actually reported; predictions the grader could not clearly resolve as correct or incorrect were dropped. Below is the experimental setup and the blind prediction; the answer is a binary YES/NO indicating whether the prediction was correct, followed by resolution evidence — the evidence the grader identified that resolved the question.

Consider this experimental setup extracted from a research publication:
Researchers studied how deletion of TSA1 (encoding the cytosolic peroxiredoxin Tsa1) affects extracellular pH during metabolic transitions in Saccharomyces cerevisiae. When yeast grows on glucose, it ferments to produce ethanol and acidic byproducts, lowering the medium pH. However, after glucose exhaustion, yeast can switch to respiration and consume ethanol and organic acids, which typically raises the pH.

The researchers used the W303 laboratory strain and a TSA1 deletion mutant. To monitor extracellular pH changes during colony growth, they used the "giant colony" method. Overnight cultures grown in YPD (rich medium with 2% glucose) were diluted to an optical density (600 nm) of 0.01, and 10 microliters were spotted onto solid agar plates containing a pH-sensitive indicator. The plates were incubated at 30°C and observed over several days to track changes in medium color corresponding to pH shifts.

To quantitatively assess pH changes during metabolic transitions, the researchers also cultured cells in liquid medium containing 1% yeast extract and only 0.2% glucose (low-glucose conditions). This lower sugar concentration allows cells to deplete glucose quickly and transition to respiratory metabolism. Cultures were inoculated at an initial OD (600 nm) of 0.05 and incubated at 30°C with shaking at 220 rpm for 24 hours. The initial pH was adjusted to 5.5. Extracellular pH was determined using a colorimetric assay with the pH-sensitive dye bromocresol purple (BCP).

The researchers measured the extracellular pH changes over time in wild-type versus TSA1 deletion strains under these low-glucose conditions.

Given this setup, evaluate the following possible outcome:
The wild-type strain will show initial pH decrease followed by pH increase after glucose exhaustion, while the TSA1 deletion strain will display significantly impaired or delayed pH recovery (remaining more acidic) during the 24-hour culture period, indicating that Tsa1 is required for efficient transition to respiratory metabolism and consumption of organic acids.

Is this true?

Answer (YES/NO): YES